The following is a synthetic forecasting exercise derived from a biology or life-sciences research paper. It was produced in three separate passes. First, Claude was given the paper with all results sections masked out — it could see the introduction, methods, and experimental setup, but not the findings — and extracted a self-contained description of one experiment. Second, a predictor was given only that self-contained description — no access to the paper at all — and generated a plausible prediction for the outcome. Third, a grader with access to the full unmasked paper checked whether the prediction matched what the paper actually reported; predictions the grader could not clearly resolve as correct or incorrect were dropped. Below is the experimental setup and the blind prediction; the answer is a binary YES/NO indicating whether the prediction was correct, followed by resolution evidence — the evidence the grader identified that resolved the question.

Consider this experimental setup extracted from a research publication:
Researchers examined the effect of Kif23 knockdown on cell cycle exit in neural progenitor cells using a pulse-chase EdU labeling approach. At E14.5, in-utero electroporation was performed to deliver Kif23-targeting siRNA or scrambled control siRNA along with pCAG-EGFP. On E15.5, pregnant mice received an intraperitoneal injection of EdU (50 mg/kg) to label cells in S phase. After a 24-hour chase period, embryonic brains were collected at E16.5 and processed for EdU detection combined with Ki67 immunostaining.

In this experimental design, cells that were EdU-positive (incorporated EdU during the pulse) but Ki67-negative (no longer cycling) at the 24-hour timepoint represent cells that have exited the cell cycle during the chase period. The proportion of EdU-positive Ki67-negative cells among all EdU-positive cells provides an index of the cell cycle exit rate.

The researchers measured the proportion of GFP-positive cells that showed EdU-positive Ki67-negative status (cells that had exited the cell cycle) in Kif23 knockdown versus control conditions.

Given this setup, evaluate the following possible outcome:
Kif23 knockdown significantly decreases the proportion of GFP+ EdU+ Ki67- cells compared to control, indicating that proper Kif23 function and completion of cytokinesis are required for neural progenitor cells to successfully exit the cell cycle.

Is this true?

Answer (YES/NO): NO